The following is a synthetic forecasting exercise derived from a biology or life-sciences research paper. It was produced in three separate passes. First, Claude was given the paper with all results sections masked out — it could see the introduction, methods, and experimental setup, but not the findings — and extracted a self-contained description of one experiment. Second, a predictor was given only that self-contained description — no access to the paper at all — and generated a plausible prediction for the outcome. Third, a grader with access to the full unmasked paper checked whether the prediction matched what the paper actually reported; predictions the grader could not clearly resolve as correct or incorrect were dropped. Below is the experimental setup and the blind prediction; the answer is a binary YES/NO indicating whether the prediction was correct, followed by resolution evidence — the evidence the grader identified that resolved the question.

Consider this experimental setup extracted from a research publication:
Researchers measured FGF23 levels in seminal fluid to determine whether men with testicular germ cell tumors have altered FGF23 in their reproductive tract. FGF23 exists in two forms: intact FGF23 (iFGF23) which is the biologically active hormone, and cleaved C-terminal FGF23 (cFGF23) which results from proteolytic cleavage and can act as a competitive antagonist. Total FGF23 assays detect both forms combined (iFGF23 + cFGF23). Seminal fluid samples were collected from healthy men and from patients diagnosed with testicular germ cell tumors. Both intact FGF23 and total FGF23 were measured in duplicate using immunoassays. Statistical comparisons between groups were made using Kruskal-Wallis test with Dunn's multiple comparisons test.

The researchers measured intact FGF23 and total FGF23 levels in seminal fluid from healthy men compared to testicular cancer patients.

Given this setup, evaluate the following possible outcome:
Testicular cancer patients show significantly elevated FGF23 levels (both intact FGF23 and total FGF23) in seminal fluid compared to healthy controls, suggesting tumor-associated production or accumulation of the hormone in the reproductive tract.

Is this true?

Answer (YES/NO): NO